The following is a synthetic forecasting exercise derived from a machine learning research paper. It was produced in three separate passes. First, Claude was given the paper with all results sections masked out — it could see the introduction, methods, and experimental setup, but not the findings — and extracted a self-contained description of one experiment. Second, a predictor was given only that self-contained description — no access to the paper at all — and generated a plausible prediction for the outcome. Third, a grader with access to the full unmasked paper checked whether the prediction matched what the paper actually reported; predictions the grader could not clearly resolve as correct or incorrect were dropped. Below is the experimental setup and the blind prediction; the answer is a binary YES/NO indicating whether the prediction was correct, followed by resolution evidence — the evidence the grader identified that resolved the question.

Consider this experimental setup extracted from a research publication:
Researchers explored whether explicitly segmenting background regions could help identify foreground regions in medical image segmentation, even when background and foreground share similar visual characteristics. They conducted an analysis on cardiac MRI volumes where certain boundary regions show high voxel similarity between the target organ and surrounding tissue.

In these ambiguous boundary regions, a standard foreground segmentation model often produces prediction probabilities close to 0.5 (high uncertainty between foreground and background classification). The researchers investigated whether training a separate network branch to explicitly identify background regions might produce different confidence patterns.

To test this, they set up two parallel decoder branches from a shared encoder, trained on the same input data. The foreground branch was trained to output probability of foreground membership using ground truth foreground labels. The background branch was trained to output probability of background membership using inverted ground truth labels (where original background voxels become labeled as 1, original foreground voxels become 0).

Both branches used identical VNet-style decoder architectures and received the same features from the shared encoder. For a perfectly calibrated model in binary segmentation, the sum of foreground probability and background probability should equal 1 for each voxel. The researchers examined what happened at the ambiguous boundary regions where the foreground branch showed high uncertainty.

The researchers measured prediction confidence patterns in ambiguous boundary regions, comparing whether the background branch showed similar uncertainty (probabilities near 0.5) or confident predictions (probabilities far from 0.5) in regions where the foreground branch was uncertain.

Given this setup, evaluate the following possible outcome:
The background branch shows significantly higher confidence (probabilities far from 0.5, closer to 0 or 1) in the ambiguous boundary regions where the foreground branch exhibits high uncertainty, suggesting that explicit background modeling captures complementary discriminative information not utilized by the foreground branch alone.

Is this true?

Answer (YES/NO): YES